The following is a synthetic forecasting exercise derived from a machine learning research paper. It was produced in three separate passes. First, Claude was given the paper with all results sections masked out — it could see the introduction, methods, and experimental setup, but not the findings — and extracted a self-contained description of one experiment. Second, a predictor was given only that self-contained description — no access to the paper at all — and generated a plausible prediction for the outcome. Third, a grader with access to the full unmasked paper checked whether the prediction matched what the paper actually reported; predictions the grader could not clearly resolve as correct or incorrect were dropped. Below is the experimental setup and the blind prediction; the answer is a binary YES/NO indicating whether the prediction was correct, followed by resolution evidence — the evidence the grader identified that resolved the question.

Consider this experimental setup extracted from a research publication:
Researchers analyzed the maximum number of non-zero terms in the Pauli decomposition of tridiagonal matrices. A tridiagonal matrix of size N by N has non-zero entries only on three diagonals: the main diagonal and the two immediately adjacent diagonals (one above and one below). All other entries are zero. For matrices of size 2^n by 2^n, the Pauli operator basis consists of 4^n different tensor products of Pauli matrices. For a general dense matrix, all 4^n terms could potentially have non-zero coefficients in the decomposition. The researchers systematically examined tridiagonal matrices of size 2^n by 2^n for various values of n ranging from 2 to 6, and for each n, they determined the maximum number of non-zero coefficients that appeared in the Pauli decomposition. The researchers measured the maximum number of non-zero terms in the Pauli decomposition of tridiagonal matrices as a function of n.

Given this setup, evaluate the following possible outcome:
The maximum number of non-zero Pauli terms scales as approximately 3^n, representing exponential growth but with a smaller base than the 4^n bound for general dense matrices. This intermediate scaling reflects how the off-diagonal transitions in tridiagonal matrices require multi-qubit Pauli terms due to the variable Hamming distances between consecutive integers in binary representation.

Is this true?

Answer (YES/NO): NO